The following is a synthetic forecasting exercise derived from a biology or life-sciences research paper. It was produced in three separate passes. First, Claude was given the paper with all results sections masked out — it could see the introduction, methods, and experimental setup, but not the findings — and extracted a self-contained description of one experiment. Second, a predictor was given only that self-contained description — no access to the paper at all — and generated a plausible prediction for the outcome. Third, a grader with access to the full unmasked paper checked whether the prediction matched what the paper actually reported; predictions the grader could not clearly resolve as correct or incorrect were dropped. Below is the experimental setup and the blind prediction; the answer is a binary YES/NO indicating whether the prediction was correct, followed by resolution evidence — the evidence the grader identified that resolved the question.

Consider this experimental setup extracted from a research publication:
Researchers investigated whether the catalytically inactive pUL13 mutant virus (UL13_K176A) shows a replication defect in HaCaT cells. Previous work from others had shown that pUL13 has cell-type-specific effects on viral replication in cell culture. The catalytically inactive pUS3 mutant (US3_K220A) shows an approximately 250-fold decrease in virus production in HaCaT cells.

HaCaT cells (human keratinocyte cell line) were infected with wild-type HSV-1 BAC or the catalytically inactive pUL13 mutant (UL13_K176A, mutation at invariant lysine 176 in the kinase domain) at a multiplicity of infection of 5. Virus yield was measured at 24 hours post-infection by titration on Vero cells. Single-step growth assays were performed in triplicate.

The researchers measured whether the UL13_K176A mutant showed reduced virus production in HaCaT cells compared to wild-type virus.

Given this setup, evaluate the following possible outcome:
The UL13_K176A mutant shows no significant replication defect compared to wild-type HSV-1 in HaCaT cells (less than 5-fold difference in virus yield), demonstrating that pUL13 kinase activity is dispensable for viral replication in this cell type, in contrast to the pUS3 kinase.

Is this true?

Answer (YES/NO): YES